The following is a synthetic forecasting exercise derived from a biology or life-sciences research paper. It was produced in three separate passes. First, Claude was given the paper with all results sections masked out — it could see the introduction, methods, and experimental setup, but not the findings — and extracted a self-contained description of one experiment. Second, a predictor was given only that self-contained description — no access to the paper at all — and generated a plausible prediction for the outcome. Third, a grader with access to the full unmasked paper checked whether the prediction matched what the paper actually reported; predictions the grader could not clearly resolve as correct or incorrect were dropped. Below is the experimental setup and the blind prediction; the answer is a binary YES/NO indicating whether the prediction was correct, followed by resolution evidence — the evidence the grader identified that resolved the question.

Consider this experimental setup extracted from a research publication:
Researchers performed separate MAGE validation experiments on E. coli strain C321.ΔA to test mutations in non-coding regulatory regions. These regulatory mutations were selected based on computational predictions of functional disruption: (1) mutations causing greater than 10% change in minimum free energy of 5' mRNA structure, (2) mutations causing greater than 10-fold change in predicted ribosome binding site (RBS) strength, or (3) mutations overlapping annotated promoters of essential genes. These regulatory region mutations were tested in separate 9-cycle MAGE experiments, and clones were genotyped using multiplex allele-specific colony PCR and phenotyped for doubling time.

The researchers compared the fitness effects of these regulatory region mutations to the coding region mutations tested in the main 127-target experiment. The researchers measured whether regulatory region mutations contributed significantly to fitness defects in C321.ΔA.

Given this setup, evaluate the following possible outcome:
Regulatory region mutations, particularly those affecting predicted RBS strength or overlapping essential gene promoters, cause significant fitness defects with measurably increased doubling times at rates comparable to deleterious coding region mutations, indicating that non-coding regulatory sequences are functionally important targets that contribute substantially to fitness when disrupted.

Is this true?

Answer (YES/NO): NO